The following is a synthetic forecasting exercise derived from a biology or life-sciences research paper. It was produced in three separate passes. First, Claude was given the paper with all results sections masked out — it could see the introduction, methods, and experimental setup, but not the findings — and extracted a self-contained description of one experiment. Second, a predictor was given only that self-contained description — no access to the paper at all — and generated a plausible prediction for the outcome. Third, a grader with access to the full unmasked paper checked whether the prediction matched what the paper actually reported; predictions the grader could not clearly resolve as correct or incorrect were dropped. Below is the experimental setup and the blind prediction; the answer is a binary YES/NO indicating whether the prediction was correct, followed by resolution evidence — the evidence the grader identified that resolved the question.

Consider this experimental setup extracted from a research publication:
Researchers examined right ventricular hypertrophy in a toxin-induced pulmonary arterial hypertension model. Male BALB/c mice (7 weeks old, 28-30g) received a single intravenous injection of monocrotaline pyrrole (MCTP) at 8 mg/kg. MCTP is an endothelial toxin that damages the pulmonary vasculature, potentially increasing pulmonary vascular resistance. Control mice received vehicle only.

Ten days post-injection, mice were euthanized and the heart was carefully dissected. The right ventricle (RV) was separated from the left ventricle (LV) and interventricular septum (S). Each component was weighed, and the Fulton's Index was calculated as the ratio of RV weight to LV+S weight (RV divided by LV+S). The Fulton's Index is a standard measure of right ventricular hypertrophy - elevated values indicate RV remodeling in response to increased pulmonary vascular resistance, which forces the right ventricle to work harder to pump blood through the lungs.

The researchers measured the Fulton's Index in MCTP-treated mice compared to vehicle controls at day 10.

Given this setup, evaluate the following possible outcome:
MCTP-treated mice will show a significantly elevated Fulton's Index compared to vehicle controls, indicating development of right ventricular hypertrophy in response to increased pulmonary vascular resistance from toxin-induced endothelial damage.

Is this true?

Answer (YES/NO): YES